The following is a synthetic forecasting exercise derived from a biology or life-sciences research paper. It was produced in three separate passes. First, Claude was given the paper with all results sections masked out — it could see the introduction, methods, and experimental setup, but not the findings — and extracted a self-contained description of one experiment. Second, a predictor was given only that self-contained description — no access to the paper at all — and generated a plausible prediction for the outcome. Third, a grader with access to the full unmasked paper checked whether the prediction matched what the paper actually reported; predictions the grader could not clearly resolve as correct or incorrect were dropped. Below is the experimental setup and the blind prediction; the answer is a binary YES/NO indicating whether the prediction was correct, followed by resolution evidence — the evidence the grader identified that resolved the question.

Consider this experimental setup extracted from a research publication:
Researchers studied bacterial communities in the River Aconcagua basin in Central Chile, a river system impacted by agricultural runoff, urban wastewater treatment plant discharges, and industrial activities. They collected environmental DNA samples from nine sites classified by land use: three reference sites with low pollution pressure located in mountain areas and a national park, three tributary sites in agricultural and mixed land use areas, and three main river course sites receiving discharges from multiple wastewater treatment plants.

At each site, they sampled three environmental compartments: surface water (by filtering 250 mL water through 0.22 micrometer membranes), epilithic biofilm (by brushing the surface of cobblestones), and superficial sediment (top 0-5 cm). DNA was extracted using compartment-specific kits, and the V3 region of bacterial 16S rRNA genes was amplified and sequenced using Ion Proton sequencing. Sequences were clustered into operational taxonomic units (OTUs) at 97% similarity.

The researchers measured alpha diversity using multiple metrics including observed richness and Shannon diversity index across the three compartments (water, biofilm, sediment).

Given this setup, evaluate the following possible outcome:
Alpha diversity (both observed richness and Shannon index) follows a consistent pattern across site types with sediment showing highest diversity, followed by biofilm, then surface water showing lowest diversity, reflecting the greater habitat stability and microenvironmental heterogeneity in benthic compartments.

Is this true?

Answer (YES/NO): NO